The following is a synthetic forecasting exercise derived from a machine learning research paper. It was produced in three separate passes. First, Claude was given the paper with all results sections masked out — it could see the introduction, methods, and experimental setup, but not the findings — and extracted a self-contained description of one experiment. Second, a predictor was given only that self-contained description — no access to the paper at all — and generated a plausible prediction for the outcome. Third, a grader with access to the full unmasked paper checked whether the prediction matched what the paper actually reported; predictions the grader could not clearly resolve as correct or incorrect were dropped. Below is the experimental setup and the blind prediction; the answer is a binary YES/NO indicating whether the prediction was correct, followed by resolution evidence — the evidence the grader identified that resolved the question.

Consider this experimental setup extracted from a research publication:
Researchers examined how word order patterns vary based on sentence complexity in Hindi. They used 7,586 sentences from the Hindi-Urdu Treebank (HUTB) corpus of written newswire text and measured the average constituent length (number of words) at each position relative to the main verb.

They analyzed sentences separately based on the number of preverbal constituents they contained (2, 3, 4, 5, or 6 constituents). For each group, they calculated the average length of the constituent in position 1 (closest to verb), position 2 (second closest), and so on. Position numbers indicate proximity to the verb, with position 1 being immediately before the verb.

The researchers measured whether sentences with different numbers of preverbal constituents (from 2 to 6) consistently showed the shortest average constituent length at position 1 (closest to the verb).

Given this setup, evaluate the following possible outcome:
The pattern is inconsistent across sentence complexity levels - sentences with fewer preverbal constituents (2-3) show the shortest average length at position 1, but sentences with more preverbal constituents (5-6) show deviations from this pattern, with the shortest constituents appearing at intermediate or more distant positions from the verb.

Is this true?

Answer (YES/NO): NO